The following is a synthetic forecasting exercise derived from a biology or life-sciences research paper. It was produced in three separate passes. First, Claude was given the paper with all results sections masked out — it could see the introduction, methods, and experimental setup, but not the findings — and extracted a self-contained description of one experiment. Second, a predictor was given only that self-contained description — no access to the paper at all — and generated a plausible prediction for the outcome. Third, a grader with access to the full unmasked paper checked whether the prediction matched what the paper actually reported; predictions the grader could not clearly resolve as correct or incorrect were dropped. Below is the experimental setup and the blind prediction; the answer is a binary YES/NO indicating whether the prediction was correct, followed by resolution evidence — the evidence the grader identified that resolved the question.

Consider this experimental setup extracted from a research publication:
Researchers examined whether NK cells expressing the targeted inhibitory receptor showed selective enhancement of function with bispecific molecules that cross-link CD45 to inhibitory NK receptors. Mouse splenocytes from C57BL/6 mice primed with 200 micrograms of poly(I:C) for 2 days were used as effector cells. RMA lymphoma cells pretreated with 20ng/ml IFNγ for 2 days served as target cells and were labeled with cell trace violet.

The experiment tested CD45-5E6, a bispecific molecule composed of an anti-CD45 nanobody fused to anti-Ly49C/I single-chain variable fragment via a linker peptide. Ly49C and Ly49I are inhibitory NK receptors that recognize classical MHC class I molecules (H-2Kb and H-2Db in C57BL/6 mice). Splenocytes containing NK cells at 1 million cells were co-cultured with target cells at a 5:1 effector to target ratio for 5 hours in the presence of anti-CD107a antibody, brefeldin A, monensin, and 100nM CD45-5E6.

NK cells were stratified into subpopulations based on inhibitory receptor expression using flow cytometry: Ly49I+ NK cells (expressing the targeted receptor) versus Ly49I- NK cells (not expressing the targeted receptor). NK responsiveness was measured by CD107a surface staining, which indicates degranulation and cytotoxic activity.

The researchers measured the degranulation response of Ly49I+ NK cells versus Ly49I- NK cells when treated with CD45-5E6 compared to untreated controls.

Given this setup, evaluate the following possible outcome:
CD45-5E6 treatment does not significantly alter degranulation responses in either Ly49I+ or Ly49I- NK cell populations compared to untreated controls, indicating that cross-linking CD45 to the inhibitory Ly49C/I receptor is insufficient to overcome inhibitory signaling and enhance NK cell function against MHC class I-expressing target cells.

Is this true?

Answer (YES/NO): NO